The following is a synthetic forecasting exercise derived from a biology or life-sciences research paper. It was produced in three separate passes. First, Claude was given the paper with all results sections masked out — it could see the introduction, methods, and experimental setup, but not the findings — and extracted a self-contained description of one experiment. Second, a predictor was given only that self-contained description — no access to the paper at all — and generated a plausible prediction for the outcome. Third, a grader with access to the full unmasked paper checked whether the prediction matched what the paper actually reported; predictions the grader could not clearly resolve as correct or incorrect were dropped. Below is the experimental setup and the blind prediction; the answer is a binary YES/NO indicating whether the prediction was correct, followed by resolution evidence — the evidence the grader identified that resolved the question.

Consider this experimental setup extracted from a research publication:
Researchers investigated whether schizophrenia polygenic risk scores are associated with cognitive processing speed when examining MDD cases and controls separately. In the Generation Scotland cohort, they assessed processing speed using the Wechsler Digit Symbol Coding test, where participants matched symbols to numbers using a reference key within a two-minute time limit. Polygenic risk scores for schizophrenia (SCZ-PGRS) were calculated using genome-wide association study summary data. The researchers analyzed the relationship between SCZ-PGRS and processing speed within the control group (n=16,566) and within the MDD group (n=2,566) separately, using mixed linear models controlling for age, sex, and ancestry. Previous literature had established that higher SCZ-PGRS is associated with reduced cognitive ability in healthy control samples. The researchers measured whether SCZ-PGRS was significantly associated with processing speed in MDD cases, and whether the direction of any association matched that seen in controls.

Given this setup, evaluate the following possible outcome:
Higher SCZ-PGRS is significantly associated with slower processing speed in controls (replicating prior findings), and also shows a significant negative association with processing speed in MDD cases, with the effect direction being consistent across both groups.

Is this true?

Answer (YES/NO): YES